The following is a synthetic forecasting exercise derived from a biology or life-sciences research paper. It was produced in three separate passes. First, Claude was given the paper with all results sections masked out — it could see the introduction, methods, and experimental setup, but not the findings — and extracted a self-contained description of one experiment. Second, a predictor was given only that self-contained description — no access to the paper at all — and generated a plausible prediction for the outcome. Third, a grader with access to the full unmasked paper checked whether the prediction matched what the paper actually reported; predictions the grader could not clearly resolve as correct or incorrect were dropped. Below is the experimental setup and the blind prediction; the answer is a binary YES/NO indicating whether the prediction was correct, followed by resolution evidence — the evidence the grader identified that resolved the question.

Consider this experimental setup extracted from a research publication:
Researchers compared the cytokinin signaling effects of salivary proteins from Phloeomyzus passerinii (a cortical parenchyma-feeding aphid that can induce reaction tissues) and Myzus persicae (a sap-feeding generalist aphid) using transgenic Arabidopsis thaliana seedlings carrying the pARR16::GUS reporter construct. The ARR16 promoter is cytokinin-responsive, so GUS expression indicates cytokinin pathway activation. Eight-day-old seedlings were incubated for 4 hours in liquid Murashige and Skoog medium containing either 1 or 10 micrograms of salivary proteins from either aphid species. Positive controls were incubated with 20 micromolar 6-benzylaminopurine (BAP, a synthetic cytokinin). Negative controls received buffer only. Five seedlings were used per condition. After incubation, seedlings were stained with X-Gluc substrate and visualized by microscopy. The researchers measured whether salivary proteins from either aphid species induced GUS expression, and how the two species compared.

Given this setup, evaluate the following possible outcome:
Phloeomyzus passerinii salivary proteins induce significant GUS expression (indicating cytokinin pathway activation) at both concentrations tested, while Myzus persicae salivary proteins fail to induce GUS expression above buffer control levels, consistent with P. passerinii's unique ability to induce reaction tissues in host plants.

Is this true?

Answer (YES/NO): NO